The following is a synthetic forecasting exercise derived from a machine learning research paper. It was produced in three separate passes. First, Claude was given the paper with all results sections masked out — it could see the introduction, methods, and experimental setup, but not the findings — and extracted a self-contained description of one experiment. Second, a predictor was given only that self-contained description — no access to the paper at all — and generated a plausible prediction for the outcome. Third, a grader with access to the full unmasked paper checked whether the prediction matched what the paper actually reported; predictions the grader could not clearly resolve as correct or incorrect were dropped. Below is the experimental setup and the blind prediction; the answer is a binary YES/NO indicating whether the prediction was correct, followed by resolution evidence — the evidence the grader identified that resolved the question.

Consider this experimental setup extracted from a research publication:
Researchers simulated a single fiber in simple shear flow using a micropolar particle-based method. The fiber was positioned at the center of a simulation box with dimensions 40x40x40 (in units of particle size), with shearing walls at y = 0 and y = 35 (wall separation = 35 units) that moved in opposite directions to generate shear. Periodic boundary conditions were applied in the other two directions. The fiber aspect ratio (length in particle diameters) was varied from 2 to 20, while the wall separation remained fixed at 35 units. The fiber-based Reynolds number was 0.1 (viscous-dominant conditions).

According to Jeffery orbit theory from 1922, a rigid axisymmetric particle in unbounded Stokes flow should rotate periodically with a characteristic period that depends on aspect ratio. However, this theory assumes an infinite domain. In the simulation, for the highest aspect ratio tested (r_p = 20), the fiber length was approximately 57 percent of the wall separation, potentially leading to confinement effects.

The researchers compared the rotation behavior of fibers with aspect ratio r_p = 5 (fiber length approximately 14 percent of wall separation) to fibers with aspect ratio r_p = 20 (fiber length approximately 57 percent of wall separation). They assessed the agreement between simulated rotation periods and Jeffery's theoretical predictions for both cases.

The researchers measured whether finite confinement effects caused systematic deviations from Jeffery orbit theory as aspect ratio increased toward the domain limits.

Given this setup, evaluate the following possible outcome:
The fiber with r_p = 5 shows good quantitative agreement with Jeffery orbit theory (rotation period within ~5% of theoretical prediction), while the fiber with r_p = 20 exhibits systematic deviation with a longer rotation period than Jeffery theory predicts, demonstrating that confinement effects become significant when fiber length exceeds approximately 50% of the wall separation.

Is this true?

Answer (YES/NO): NO